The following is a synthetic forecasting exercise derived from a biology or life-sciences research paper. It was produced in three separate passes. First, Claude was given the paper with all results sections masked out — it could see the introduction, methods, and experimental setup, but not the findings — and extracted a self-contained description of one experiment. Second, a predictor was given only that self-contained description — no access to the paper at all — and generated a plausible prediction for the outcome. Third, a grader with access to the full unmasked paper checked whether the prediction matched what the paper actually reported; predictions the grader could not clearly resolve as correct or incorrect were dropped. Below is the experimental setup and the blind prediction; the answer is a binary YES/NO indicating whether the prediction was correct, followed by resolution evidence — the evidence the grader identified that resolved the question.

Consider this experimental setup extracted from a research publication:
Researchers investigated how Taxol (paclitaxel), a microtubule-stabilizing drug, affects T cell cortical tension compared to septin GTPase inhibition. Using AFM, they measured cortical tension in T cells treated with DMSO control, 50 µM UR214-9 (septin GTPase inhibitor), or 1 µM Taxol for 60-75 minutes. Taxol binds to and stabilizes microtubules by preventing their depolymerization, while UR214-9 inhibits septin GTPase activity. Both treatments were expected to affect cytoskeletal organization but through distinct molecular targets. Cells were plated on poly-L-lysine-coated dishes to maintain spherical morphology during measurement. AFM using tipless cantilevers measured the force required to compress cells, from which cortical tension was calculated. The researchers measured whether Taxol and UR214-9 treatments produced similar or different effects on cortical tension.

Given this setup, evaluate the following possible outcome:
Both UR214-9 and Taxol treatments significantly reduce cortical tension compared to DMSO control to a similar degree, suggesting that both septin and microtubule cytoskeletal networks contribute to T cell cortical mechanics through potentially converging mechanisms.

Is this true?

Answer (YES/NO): NO